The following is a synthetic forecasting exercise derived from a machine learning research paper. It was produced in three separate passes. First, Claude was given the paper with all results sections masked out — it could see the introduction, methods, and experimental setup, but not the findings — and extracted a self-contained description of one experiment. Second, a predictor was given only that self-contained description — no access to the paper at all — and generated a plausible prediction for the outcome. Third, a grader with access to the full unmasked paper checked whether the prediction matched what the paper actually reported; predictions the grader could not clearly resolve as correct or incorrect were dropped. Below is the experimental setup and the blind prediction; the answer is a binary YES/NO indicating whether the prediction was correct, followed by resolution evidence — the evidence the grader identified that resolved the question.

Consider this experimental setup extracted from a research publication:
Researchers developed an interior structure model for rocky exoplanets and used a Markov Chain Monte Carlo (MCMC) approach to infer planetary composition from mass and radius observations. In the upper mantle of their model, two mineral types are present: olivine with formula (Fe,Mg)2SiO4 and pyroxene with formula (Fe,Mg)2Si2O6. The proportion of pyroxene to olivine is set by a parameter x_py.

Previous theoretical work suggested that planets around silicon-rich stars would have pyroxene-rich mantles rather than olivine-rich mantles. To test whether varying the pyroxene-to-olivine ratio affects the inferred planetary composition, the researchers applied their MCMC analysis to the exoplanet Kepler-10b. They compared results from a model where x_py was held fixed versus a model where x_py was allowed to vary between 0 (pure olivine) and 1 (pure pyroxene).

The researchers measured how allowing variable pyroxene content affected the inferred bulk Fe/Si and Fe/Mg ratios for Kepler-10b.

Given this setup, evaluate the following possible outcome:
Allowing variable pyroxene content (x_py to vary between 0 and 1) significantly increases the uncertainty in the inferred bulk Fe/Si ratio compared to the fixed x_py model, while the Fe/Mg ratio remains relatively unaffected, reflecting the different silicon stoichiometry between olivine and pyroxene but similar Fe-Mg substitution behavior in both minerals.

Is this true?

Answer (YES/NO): NO